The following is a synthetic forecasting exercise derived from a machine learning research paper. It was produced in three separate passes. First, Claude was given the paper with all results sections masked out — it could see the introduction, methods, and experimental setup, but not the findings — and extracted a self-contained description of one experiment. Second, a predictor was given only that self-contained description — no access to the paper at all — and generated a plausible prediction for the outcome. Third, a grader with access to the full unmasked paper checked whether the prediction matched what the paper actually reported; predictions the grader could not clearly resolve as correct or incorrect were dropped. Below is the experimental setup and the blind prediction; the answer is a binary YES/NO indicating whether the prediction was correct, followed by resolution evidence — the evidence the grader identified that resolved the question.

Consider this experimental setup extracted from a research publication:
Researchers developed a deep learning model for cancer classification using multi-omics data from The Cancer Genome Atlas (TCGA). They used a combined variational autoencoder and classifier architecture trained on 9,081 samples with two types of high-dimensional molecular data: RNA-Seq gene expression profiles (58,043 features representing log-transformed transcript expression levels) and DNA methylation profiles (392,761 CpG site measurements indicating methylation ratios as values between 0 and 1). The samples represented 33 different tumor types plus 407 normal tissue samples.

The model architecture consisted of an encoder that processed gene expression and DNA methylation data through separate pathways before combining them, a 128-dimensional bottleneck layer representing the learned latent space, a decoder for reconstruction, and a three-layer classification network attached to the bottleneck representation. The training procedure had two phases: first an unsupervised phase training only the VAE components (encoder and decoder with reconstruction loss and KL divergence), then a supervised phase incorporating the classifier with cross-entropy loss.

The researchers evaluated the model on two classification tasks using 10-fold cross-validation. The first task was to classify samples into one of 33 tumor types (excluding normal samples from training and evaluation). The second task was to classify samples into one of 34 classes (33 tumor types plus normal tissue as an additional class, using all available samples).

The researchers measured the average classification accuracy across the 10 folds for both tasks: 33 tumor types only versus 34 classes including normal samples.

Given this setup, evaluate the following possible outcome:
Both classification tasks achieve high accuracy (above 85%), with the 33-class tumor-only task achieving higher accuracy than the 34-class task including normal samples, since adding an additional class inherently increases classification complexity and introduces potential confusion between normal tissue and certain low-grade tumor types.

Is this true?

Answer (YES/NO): YES